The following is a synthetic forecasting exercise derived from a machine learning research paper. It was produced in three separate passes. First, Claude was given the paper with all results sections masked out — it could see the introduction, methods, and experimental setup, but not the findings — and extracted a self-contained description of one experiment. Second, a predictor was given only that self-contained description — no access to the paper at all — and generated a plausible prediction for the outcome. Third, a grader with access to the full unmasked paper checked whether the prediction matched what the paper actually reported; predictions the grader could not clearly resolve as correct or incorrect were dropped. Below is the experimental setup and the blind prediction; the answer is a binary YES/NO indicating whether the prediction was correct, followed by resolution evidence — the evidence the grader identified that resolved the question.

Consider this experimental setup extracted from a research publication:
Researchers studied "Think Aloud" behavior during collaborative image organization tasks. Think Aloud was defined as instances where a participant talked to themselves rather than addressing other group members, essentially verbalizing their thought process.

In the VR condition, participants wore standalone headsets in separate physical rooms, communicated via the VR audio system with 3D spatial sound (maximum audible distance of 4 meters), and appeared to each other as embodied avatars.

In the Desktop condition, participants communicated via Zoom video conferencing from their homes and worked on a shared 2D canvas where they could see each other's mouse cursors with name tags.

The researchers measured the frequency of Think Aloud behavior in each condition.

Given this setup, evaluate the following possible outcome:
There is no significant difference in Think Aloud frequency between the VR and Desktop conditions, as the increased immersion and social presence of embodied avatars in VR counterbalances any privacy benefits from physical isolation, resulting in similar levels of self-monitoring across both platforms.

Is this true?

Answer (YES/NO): NO